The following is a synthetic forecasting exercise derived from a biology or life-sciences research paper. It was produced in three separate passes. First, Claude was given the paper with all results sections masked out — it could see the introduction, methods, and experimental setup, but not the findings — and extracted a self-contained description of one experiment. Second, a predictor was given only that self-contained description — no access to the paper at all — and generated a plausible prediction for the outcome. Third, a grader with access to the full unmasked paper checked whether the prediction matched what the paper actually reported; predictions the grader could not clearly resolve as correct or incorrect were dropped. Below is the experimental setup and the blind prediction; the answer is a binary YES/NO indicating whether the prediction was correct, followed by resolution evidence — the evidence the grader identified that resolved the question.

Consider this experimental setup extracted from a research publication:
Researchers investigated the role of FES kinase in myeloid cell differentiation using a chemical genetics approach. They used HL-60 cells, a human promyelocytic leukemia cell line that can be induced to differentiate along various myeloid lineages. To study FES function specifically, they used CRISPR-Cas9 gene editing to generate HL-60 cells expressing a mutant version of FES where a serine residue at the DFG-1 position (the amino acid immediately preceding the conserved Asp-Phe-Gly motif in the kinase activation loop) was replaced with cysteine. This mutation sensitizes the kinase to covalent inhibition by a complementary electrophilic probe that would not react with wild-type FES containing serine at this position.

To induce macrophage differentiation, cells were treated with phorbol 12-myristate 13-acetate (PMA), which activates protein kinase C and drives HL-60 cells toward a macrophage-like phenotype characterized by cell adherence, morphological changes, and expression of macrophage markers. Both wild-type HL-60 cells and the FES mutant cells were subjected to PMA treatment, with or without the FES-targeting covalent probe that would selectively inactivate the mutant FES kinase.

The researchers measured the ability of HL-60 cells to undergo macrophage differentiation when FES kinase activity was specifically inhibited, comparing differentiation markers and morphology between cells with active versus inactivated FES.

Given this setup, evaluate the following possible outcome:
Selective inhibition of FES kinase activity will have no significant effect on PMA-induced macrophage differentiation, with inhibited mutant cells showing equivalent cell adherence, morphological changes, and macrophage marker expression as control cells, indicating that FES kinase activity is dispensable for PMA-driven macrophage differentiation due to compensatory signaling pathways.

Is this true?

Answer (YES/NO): YES